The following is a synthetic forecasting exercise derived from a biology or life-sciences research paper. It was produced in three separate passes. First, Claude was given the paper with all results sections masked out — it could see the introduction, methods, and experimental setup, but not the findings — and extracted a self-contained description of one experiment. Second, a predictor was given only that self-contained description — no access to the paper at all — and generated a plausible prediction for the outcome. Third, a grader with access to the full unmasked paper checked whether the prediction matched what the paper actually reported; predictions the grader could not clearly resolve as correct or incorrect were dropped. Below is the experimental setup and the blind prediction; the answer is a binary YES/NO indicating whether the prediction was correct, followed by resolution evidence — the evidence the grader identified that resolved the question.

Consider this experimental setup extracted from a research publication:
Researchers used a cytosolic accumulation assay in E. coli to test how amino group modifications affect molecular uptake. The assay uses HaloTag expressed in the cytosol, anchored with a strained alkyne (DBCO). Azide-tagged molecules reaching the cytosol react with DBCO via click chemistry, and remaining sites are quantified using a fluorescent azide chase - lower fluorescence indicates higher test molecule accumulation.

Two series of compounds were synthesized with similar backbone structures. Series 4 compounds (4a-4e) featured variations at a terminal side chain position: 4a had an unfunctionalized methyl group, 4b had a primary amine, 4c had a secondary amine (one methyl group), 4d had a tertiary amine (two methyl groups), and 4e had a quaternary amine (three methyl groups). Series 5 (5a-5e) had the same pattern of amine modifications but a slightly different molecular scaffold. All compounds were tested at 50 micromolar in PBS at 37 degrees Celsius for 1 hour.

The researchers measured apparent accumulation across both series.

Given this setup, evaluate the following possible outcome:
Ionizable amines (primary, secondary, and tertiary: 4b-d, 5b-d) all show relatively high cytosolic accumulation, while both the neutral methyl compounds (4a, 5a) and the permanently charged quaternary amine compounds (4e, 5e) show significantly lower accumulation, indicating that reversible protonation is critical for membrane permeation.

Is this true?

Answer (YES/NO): NO